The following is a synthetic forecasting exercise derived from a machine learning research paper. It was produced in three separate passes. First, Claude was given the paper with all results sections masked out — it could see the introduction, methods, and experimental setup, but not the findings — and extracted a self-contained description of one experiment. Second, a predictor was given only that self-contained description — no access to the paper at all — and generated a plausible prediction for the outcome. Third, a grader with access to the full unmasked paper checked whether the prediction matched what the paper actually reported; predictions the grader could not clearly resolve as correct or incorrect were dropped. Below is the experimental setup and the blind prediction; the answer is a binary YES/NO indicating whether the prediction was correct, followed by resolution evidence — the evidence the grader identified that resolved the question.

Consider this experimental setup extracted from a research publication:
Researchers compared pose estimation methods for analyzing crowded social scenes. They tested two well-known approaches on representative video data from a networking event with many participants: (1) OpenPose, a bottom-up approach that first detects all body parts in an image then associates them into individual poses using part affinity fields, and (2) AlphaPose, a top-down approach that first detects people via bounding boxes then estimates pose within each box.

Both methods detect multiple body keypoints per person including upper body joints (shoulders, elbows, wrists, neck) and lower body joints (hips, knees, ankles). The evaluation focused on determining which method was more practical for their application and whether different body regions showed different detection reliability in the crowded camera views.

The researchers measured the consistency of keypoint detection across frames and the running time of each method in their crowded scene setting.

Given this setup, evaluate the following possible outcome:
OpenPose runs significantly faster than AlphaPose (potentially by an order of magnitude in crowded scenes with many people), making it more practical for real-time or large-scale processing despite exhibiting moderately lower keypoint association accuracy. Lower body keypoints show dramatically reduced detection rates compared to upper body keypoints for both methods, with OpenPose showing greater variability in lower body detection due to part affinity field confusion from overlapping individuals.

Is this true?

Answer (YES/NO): NO